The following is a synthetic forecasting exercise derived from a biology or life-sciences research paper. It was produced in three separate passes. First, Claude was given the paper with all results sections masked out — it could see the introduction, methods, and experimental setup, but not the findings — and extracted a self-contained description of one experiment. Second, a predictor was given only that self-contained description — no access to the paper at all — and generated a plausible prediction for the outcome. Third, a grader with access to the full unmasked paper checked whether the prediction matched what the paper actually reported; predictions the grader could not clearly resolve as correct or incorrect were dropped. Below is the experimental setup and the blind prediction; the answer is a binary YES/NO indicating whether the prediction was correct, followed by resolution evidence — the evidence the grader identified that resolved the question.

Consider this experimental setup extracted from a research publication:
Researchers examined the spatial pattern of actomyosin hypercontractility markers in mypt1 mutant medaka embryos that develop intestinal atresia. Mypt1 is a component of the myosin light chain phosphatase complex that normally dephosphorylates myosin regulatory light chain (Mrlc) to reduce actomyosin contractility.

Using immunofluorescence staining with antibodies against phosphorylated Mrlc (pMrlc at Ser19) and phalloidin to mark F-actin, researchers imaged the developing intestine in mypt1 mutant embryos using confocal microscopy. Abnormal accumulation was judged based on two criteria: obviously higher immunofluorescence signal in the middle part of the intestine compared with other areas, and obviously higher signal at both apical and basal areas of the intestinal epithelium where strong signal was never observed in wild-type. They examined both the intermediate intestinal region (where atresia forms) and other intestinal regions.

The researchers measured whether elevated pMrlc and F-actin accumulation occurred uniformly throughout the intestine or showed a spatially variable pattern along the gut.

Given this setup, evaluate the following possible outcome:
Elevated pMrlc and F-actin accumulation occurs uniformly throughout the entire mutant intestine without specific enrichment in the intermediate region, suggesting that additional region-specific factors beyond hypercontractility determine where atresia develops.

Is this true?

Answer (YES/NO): NO